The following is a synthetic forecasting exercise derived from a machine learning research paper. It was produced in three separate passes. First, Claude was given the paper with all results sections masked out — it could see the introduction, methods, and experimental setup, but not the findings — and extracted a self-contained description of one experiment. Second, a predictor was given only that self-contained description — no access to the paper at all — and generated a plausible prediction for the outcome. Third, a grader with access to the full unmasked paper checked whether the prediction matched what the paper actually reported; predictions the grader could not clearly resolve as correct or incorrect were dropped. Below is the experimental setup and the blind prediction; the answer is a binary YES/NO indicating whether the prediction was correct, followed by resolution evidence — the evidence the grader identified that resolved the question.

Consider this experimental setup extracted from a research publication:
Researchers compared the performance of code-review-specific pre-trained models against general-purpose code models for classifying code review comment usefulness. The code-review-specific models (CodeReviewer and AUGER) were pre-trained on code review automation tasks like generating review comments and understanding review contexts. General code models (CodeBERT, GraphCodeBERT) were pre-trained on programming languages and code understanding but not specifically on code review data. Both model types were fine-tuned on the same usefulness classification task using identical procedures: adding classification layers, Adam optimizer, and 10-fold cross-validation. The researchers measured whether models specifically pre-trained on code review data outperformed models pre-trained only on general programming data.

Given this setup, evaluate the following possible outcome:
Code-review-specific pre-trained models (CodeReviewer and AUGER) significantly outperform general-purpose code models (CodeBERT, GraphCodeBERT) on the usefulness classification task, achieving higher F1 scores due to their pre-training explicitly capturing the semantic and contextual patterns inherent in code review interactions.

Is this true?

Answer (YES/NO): NO